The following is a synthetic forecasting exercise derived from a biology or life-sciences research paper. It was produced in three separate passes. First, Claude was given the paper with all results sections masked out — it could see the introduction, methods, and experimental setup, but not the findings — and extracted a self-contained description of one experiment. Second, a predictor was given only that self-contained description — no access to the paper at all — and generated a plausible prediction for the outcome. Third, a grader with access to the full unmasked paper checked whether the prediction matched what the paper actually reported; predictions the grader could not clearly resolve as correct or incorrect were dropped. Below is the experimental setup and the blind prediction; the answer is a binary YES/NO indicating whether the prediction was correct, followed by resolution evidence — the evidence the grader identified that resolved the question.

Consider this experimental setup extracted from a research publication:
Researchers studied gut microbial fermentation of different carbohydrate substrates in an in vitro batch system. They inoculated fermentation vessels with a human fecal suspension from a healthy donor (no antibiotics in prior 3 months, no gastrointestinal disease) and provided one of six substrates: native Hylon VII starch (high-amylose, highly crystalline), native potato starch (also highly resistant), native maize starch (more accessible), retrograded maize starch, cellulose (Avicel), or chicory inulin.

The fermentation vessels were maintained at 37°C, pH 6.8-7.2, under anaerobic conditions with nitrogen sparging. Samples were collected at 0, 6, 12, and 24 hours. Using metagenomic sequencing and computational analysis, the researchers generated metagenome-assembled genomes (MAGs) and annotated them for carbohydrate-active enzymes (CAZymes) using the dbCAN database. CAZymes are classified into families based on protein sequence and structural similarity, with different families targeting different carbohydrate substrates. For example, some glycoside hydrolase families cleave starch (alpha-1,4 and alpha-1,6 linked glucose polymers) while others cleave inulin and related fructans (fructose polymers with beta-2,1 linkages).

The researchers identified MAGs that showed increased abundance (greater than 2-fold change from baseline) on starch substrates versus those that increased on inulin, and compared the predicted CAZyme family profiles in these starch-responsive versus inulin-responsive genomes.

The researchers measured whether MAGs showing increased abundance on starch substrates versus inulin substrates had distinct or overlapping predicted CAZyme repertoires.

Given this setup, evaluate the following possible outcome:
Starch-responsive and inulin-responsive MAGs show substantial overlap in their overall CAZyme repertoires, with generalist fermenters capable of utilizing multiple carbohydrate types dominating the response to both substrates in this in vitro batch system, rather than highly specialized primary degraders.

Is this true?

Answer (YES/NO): NO